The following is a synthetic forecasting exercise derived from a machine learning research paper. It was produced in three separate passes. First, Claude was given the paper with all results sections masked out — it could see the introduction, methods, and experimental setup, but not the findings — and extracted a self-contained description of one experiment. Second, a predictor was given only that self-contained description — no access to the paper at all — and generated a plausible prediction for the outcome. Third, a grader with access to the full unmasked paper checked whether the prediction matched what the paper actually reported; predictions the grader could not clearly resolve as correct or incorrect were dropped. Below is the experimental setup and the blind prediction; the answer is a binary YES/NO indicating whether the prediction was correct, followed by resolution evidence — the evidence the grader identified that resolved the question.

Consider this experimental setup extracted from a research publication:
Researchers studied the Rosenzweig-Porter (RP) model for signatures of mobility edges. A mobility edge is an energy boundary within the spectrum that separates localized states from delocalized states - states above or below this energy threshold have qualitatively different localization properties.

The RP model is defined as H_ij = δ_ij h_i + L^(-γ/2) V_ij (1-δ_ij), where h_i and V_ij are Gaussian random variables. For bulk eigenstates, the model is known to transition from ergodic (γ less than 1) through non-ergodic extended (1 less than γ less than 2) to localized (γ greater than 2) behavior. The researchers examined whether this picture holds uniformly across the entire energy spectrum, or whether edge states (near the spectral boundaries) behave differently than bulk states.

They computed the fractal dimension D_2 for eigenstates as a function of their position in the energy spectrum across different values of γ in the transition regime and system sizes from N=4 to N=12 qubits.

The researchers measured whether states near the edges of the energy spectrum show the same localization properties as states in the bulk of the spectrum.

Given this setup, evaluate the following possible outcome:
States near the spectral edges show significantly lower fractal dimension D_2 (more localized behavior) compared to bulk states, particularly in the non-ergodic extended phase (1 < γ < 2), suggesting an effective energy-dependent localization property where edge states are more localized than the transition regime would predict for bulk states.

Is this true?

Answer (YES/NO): YES